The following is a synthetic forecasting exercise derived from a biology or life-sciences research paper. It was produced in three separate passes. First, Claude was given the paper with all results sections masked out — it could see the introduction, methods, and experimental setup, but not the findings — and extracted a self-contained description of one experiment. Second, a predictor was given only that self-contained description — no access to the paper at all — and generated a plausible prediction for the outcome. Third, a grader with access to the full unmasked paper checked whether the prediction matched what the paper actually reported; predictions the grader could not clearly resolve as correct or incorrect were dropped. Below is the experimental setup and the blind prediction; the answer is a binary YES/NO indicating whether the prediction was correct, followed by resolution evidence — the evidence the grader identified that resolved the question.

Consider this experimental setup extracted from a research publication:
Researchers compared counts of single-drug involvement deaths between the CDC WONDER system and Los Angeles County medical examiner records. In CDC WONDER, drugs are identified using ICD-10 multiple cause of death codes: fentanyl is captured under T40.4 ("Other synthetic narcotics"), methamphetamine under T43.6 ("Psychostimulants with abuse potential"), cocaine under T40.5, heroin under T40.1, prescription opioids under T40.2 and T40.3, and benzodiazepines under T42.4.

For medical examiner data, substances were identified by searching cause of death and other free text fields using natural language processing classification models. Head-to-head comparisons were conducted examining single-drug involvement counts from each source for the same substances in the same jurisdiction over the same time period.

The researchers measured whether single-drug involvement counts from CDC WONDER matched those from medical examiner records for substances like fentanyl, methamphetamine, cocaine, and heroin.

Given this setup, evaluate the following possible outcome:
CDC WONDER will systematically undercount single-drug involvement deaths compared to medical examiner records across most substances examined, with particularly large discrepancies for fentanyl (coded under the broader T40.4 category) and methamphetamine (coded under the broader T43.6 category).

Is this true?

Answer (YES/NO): NO